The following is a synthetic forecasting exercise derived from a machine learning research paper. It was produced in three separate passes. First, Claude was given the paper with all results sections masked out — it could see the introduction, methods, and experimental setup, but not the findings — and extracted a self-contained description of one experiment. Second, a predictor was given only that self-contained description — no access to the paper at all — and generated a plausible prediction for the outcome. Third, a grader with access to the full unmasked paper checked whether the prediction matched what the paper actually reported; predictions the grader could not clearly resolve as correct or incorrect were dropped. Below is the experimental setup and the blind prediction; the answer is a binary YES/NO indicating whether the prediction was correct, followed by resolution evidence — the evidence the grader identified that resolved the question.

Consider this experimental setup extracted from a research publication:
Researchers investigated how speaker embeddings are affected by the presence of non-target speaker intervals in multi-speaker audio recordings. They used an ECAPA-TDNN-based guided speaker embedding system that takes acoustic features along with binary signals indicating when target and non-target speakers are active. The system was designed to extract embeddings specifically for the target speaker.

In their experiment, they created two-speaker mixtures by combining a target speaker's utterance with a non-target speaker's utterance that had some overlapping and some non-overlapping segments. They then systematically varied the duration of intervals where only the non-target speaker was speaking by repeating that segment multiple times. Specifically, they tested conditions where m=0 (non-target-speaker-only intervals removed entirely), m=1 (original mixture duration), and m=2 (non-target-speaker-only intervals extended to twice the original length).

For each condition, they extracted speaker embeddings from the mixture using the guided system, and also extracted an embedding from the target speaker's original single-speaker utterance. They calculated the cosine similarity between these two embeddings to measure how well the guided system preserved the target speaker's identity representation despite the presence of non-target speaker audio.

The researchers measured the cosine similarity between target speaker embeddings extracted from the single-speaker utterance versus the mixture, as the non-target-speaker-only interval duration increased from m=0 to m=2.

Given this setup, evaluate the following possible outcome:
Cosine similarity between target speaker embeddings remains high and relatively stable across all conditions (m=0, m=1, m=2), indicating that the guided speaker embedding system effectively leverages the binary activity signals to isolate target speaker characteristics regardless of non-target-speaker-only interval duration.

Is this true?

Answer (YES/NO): NO